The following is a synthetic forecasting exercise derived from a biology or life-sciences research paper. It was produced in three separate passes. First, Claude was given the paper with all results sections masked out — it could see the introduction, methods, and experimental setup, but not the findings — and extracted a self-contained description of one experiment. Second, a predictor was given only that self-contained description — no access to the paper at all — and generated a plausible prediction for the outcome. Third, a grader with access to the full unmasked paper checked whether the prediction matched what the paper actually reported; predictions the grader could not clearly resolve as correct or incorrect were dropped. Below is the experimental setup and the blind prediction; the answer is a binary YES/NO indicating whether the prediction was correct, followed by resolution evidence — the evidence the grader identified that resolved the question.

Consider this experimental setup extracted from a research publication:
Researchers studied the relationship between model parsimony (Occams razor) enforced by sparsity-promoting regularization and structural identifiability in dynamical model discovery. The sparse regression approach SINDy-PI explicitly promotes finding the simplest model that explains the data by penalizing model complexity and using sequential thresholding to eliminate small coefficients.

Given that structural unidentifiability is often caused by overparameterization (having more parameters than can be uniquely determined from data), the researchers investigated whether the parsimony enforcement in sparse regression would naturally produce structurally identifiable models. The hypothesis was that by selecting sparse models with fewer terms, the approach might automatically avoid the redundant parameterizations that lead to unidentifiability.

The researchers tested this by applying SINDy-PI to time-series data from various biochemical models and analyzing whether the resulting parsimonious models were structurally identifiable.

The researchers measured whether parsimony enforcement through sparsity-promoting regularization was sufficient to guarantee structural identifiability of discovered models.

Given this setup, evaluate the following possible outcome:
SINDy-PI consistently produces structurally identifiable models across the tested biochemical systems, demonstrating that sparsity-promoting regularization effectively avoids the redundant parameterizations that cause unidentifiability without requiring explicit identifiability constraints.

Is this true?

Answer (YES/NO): NO